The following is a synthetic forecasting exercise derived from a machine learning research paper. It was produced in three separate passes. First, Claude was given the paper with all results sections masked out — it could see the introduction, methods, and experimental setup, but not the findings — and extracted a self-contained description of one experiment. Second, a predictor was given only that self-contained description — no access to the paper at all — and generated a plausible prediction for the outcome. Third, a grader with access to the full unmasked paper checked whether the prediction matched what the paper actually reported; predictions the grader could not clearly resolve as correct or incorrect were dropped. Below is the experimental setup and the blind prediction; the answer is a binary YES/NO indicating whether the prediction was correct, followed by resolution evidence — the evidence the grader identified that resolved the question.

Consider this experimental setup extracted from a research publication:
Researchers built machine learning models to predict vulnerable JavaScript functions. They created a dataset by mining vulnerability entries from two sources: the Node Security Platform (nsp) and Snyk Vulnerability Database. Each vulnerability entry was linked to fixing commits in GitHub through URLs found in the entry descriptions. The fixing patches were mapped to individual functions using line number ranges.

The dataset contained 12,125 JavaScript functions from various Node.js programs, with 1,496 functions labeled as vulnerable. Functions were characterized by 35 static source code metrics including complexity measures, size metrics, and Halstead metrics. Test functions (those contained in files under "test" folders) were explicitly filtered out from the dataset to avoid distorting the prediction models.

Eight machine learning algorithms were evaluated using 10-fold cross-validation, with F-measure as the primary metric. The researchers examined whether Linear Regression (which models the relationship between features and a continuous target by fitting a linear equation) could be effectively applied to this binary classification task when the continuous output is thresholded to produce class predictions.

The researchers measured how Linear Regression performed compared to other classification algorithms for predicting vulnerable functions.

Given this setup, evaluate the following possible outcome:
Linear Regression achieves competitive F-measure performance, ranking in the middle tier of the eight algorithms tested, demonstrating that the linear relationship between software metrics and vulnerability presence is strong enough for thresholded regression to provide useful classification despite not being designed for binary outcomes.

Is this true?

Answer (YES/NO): NO